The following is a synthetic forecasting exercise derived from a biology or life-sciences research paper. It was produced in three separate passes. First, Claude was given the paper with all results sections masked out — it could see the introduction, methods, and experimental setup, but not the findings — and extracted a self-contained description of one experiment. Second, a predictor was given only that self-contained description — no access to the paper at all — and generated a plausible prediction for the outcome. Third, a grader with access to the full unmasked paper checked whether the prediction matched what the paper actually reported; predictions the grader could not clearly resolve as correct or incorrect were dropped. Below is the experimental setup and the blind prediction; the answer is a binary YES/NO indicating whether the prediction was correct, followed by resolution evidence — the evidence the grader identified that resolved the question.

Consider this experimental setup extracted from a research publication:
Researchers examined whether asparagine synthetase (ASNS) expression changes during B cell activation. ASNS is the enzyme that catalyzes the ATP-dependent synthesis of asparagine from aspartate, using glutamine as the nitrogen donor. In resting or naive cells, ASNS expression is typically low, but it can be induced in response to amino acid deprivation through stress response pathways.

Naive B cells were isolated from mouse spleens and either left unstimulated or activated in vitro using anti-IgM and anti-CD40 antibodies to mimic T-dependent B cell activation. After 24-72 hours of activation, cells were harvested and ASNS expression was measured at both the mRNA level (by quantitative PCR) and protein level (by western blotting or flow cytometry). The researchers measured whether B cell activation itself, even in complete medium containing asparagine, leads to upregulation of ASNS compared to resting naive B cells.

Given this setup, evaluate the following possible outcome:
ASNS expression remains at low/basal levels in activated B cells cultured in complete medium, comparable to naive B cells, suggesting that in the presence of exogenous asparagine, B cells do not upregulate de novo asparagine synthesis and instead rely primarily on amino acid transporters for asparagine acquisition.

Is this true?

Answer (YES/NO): NO